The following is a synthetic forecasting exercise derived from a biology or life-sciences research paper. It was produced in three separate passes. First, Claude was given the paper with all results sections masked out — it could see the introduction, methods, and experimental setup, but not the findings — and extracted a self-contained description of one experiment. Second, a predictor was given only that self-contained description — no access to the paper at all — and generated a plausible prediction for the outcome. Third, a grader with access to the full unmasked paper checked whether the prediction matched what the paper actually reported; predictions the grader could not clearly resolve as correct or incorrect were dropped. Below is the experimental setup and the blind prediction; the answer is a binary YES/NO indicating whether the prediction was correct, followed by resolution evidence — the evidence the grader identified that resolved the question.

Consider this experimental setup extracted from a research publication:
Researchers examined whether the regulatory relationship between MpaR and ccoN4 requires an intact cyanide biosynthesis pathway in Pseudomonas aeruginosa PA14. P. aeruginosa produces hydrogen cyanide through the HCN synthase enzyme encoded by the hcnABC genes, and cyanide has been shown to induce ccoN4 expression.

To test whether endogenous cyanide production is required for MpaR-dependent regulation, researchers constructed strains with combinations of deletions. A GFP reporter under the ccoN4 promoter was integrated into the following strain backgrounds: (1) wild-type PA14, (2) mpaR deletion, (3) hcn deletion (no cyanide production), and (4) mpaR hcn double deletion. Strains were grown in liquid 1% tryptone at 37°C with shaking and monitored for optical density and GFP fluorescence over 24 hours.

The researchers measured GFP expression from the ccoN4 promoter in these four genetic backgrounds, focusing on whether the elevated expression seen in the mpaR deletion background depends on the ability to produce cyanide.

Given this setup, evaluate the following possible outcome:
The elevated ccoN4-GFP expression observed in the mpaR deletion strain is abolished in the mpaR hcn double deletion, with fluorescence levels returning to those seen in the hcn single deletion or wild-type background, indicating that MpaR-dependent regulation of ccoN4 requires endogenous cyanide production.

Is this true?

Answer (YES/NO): NO